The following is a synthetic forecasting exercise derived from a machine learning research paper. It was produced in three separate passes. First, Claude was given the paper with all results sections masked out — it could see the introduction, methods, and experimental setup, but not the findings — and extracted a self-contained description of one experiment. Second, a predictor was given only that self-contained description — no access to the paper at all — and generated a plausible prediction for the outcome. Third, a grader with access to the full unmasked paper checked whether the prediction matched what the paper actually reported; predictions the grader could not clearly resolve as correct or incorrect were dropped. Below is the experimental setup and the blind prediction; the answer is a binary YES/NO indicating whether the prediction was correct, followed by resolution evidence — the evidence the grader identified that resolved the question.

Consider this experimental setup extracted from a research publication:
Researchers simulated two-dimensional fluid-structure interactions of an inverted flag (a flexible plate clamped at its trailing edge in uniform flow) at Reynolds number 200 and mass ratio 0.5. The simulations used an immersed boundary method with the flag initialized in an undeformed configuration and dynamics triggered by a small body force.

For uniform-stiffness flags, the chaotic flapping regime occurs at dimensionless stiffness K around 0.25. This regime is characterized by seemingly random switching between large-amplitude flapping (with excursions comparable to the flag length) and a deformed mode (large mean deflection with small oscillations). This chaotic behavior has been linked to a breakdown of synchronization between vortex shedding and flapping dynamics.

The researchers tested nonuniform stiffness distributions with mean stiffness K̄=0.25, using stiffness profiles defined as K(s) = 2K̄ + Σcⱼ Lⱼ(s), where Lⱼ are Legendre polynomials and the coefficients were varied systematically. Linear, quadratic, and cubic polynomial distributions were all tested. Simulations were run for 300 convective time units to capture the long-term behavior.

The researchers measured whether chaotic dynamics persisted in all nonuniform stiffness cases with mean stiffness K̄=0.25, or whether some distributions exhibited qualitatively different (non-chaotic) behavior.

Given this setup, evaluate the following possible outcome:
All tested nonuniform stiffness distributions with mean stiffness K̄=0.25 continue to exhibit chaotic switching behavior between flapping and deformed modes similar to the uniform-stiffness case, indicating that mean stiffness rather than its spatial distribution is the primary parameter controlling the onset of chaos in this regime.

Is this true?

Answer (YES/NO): NO